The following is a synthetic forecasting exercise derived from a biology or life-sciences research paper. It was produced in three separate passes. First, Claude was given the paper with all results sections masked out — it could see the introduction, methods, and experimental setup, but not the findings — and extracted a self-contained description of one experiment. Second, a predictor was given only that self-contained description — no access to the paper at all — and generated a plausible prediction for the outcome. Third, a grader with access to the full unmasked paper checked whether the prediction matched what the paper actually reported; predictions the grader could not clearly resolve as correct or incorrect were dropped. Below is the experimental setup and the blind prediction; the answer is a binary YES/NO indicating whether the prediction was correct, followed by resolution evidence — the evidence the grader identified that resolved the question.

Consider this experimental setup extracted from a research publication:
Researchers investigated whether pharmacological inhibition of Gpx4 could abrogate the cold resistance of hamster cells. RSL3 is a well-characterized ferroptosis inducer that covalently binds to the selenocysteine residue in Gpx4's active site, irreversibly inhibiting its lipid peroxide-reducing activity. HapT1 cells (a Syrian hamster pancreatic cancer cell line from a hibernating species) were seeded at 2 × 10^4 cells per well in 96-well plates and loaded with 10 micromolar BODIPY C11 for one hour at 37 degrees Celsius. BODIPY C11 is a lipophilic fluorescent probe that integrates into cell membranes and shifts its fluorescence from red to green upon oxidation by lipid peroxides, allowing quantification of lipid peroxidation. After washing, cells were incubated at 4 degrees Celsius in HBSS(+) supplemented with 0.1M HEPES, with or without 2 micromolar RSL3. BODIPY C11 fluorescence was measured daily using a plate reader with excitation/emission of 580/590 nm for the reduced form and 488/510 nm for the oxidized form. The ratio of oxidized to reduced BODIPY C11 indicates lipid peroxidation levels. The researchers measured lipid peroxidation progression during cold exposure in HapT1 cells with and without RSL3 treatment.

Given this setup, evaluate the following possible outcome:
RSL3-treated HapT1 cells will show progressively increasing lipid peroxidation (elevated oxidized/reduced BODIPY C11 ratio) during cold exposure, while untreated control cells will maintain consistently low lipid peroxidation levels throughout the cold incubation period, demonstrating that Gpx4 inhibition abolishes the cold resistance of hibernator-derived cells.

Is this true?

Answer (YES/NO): YES